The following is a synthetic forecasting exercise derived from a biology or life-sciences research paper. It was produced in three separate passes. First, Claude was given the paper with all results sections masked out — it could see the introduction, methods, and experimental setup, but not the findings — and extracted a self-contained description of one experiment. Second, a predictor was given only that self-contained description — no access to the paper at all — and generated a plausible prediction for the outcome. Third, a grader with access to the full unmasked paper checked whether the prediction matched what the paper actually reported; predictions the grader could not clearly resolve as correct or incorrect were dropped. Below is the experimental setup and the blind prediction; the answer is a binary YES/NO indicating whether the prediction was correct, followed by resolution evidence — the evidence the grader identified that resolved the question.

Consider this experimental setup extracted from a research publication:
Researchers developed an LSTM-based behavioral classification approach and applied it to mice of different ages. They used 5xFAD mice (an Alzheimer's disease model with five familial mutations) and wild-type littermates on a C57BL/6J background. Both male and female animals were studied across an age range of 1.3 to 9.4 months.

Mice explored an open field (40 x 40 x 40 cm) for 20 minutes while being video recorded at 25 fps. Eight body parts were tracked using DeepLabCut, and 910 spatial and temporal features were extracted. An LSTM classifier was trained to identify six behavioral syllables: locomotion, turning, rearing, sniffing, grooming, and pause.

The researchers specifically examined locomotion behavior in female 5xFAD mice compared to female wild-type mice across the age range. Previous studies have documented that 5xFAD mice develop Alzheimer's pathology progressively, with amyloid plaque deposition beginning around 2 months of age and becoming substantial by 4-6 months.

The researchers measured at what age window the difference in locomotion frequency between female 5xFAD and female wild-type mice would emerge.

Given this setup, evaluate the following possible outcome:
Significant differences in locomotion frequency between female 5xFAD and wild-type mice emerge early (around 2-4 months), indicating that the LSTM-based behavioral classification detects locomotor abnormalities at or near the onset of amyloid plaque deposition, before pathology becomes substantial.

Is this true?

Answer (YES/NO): NO